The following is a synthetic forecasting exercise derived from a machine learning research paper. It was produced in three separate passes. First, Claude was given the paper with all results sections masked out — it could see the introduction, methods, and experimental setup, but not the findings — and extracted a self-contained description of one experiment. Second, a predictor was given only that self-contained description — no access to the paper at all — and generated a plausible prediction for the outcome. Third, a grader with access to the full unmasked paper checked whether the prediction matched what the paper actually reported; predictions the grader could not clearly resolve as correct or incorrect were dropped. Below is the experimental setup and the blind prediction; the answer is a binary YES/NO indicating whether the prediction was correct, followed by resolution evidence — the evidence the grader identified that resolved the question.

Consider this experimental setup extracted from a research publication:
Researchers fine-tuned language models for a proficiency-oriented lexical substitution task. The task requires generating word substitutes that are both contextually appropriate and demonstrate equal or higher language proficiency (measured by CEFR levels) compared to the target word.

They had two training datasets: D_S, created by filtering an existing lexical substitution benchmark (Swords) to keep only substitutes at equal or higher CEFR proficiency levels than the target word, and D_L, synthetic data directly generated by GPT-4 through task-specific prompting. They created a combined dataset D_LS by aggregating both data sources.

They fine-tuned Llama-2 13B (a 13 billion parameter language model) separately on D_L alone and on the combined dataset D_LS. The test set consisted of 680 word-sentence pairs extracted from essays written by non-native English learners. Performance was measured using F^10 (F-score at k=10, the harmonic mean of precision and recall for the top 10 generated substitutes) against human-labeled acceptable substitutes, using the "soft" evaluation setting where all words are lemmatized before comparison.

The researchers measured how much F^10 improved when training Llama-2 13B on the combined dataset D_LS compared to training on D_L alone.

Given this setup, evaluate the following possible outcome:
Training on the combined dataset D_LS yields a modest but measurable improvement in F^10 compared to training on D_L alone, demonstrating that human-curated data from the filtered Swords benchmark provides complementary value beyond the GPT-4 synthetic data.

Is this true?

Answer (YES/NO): YES